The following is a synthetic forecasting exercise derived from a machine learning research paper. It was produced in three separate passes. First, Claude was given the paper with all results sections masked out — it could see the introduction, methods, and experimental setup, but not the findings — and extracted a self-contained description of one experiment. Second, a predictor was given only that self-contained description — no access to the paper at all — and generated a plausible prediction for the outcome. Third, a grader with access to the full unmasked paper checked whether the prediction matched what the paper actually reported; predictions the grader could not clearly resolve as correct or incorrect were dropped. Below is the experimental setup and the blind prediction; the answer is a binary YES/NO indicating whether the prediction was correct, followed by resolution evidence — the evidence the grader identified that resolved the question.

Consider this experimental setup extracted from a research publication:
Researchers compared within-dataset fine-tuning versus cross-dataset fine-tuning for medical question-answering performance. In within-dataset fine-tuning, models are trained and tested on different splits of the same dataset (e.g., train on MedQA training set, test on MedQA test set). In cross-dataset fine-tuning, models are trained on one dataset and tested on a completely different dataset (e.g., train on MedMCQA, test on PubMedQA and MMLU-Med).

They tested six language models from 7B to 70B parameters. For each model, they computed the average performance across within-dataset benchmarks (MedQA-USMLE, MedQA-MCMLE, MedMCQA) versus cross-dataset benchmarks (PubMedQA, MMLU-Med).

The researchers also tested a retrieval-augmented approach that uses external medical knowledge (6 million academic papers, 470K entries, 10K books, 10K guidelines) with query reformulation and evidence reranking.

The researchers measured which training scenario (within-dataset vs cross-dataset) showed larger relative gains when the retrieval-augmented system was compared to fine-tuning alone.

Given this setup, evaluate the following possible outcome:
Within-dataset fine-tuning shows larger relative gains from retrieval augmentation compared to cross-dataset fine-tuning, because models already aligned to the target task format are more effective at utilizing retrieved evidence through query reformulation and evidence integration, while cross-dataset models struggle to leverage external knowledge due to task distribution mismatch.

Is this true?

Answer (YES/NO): NO